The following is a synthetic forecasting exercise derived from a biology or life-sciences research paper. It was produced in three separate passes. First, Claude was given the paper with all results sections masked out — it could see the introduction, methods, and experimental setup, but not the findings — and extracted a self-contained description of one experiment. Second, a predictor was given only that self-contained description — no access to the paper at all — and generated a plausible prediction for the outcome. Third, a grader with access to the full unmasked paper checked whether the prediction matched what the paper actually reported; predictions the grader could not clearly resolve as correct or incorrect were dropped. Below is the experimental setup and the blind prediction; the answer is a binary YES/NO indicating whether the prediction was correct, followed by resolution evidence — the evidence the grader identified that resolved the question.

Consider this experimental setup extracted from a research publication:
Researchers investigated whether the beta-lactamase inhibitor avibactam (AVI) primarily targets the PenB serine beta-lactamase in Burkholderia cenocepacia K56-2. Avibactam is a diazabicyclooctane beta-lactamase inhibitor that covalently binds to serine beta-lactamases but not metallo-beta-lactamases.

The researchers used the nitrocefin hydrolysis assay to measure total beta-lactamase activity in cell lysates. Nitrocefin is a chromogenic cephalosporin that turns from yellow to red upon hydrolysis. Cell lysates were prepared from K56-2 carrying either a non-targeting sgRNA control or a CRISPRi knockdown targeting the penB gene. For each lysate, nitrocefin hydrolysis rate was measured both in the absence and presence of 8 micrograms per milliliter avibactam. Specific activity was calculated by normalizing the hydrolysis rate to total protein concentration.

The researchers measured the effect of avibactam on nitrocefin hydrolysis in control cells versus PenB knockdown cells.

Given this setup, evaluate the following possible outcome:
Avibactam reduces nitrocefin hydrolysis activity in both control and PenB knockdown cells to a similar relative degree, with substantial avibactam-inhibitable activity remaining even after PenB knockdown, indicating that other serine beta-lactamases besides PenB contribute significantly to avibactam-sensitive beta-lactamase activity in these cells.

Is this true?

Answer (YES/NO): NO